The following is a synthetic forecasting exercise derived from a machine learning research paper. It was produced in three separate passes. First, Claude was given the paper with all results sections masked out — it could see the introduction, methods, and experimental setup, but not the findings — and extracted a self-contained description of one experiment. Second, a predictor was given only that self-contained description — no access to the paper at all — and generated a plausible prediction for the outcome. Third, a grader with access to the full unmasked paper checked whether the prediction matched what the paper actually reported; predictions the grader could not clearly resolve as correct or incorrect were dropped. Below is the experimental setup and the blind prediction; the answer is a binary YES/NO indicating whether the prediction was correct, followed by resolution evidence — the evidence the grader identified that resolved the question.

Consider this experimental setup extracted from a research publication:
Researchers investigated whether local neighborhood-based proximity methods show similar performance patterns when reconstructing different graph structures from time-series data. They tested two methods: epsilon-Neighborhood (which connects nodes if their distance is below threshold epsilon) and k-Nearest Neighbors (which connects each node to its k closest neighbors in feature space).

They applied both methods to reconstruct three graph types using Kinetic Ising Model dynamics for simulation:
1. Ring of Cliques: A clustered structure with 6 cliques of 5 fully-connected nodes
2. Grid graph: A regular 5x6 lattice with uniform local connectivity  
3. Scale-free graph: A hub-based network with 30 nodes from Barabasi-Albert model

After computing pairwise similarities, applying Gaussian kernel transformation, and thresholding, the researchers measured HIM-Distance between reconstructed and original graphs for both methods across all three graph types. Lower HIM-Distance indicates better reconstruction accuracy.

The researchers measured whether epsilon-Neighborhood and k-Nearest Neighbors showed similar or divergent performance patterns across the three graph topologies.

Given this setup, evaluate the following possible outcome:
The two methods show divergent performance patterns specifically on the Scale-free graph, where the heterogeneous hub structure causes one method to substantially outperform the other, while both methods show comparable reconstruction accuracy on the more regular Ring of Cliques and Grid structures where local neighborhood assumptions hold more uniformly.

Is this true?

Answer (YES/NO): NO